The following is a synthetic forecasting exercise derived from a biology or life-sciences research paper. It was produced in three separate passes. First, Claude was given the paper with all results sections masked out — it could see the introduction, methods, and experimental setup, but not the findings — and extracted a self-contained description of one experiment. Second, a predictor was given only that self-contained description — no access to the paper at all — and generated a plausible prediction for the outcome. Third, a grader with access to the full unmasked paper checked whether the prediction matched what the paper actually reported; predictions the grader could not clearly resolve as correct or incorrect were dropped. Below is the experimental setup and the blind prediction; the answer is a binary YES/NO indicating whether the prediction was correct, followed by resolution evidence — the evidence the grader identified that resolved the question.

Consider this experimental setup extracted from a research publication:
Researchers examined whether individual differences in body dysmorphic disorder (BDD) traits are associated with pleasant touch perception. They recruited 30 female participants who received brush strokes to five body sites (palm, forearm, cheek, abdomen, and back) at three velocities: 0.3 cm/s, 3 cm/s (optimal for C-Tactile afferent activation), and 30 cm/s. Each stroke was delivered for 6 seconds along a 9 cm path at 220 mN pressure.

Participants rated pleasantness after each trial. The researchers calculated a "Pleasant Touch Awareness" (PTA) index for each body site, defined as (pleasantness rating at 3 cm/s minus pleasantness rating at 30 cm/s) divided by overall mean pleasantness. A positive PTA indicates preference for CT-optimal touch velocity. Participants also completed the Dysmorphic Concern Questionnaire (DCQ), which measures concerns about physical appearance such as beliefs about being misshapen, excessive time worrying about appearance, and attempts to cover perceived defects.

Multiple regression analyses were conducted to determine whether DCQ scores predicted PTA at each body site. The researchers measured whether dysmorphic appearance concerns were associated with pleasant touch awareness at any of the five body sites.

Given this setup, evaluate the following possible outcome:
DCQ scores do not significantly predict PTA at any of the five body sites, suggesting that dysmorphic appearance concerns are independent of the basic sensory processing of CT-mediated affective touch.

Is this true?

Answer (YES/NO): NO